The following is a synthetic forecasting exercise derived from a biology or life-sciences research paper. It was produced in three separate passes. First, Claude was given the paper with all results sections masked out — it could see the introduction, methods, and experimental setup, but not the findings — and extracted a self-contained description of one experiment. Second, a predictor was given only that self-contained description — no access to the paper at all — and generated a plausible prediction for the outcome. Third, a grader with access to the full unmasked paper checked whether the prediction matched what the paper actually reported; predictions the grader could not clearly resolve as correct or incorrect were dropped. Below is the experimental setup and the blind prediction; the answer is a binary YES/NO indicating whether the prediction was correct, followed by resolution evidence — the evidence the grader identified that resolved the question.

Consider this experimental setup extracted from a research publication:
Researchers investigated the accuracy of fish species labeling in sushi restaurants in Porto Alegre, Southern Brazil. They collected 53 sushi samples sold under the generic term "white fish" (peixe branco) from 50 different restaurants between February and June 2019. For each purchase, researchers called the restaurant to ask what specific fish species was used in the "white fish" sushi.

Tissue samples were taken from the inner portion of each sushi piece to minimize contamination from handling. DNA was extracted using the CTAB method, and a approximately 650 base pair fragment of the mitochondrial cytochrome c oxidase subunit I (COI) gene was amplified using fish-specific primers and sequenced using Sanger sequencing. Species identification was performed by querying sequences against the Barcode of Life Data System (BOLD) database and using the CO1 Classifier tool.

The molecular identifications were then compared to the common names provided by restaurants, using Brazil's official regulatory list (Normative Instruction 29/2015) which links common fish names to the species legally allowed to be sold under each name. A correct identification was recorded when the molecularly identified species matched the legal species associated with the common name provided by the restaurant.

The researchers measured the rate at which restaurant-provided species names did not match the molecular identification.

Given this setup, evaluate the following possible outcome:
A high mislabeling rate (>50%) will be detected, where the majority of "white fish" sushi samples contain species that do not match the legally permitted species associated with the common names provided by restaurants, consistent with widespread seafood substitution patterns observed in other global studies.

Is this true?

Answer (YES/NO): NO